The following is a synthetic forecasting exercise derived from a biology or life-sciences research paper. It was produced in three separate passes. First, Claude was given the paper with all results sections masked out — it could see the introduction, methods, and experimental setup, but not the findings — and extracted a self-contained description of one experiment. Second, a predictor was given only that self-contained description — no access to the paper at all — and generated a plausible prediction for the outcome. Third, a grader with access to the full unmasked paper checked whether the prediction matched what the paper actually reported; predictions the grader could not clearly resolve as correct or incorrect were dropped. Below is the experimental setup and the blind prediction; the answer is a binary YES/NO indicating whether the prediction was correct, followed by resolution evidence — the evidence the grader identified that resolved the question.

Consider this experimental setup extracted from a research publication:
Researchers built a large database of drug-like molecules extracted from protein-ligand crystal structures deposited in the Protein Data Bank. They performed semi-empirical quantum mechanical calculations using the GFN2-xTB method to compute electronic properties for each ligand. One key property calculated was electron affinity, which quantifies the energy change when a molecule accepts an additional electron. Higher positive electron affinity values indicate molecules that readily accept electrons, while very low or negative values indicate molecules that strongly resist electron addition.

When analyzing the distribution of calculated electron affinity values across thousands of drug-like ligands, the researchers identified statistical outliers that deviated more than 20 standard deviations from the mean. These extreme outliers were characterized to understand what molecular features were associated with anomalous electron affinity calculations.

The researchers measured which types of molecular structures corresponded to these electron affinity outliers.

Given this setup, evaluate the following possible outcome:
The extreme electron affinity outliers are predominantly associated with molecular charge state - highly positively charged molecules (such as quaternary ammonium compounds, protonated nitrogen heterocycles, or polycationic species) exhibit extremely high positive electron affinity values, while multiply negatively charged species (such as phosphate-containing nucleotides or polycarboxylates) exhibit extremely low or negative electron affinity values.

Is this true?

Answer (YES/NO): NO